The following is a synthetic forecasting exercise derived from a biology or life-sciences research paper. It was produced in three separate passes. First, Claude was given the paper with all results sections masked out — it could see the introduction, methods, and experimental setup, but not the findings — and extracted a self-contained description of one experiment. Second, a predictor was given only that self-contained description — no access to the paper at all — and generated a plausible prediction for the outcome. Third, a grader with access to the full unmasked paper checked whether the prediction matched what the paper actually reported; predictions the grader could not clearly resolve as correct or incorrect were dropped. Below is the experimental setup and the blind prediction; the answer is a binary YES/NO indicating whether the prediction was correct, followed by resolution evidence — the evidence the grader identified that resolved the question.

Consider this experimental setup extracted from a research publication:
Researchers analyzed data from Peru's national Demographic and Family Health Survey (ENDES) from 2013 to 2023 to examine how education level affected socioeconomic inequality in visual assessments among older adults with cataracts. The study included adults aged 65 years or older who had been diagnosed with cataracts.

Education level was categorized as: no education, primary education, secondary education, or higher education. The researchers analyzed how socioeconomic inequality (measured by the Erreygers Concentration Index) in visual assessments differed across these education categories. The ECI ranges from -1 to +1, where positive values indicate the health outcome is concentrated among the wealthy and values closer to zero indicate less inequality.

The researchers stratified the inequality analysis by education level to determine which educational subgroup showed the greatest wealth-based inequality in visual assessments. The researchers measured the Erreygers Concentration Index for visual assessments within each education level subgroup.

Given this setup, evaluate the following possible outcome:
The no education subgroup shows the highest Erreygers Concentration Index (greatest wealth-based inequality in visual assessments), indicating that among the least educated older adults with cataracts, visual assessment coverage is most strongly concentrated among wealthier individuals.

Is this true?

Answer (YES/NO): NO